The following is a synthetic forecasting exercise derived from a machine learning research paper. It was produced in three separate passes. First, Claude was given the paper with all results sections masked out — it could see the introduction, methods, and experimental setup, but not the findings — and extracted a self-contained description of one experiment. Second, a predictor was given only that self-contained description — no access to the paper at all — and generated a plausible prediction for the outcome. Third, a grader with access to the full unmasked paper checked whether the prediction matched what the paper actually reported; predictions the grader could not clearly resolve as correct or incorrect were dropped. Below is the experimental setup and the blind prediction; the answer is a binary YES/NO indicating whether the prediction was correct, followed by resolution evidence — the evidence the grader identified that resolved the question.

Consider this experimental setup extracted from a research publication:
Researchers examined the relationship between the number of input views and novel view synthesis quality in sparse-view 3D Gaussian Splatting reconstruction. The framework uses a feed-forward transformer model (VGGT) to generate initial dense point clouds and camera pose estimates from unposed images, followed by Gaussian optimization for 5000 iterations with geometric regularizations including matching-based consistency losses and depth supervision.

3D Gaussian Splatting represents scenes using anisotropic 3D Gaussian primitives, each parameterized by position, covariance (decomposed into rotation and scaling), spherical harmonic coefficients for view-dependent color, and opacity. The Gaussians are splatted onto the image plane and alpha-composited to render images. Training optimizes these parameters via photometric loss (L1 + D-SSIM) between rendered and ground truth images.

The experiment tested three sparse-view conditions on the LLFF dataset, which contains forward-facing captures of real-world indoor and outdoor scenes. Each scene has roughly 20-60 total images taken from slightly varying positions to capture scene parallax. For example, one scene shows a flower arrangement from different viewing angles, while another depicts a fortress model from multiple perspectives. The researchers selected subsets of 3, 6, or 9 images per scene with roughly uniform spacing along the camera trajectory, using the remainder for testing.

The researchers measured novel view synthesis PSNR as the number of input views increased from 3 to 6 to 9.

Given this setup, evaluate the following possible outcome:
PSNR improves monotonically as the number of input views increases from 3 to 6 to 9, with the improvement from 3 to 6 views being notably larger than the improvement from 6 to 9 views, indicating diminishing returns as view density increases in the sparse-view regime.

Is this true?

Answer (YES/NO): YES